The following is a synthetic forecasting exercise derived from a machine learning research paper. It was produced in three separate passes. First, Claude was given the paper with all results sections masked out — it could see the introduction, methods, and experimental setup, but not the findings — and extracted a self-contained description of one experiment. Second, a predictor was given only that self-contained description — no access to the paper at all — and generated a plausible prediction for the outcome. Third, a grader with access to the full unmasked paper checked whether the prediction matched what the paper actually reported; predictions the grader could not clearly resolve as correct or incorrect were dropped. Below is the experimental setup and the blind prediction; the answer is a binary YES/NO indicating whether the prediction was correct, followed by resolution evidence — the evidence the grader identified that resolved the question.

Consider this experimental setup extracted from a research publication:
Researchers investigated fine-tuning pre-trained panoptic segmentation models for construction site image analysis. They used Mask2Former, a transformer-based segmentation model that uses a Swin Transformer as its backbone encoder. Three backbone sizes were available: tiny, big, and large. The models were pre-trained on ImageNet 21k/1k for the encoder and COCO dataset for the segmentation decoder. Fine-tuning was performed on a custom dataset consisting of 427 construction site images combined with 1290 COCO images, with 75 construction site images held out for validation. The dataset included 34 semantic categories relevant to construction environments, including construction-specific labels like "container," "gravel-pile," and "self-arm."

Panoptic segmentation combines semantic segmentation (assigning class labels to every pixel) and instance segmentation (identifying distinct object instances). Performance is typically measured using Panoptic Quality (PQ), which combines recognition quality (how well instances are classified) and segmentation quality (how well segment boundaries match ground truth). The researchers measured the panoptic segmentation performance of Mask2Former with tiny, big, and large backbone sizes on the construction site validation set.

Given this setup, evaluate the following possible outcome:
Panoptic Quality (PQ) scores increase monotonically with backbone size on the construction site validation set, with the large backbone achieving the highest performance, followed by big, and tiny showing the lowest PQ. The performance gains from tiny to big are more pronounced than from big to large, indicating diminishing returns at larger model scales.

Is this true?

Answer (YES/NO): NO